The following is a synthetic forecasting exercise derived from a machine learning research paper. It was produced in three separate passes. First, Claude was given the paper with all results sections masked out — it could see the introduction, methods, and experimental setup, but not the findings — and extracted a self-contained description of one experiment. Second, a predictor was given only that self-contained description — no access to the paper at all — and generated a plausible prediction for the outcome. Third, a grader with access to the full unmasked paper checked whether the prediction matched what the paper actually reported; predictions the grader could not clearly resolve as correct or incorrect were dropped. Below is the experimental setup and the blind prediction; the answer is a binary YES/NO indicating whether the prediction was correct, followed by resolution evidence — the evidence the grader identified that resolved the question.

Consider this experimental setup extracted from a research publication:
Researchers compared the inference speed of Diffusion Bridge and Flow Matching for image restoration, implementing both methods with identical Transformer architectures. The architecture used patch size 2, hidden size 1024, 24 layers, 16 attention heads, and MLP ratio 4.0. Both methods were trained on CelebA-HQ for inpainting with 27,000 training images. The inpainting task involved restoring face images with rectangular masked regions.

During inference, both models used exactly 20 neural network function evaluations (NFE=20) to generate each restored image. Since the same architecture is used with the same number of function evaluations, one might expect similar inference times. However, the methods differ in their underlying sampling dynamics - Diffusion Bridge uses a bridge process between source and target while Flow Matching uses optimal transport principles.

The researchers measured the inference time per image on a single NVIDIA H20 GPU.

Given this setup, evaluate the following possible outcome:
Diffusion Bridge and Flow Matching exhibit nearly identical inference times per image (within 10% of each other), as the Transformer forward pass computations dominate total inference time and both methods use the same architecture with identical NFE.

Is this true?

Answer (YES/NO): NO